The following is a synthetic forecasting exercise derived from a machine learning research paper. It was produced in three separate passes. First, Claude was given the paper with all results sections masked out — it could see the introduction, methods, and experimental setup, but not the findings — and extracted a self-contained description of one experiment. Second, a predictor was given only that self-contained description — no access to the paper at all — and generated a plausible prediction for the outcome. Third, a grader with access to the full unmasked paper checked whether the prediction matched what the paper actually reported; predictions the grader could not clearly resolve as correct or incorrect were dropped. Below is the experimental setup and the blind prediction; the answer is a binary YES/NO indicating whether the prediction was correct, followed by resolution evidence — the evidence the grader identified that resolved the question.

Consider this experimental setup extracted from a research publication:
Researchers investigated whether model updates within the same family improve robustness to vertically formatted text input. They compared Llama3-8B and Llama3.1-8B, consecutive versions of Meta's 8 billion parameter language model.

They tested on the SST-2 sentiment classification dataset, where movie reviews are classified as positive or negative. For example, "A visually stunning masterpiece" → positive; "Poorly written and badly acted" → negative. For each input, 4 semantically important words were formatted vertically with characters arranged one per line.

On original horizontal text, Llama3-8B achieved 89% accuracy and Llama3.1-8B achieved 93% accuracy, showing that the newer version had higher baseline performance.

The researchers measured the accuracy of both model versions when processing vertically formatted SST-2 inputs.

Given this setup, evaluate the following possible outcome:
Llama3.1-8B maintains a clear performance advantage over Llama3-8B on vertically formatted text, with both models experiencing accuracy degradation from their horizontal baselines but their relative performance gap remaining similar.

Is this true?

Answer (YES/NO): NO